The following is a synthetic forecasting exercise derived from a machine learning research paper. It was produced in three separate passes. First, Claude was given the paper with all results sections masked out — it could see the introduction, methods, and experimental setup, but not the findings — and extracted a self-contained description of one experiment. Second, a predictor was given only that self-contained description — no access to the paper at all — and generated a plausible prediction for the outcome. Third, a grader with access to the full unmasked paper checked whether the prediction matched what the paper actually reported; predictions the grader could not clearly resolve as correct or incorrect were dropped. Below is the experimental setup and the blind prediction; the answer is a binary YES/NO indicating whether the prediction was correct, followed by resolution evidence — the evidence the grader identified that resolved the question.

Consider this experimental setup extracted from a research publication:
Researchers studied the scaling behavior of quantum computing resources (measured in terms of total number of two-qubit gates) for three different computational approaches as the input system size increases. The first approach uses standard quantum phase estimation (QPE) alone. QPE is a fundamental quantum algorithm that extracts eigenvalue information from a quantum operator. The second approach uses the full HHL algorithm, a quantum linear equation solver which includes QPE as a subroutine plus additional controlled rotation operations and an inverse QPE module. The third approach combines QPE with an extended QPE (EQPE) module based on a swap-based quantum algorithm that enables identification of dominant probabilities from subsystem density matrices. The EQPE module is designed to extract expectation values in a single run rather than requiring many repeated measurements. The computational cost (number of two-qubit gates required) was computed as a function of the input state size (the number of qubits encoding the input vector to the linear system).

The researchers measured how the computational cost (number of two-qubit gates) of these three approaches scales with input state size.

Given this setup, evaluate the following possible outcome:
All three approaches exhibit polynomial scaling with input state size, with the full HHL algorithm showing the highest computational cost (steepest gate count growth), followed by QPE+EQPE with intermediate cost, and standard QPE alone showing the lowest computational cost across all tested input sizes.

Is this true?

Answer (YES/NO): NO